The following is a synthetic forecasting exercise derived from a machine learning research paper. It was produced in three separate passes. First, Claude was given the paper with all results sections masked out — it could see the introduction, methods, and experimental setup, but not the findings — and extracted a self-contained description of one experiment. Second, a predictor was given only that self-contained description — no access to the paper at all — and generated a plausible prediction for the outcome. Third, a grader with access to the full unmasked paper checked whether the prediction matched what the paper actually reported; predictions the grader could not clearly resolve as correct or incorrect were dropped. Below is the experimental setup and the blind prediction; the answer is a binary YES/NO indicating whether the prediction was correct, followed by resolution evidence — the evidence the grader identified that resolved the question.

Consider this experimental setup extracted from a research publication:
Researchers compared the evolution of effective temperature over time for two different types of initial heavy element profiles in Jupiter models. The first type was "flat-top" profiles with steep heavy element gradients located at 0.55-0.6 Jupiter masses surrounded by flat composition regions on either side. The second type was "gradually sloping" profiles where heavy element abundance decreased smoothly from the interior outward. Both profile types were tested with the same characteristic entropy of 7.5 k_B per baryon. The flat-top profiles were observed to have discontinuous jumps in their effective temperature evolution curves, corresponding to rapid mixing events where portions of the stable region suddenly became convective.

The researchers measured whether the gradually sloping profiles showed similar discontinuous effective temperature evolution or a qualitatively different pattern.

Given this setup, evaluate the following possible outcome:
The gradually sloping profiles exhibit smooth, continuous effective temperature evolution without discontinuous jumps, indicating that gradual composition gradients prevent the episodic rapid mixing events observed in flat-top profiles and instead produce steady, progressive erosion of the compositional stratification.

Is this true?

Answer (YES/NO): YES